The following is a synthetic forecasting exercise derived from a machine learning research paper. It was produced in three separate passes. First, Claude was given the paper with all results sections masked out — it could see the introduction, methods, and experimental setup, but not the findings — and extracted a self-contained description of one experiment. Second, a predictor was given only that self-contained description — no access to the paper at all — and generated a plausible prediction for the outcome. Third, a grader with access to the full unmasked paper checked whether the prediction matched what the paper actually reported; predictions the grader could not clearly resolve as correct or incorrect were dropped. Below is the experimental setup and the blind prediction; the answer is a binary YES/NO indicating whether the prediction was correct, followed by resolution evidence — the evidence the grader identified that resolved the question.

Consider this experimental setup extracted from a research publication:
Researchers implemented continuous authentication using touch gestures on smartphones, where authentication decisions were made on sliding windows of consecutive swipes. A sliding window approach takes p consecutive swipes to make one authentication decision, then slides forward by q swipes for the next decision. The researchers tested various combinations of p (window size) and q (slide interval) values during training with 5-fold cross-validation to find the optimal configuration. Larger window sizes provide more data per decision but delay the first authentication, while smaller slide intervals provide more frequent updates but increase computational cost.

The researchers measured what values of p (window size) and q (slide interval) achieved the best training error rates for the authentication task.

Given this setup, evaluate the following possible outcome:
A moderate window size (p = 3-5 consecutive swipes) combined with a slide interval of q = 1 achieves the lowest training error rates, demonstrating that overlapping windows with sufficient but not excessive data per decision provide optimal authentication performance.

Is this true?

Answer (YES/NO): YES